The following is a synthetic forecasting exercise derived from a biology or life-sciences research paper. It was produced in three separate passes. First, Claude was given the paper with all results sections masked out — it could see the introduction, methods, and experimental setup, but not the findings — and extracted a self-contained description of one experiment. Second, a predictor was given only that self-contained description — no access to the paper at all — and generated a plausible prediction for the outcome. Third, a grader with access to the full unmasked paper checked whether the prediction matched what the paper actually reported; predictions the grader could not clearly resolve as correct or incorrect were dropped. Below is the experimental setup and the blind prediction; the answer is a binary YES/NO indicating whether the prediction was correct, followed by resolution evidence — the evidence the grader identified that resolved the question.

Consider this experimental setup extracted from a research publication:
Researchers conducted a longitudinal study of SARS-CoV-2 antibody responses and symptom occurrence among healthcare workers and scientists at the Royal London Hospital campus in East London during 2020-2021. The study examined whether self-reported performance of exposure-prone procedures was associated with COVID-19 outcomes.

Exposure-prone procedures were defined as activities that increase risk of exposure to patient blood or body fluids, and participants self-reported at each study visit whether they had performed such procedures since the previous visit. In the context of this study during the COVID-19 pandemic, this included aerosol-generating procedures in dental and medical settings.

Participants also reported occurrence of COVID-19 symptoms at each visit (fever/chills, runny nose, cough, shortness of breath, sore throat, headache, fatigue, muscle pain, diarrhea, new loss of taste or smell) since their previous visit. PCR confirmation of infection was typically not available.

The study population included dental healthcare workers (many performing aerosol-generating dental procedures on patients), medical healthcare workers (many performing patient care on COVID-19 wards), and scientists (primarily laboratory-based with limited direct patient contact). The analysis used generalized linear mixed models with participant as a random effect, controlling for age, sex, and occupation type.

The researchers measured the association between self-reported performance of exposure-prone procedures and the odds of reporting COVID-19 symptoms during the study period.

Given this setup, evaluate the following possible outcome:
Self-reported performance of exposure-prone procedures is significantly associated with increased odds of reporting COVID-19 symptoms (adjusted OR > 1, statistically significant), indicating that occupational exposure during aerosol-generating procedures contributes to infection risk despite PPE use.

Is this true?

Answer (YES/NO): YES